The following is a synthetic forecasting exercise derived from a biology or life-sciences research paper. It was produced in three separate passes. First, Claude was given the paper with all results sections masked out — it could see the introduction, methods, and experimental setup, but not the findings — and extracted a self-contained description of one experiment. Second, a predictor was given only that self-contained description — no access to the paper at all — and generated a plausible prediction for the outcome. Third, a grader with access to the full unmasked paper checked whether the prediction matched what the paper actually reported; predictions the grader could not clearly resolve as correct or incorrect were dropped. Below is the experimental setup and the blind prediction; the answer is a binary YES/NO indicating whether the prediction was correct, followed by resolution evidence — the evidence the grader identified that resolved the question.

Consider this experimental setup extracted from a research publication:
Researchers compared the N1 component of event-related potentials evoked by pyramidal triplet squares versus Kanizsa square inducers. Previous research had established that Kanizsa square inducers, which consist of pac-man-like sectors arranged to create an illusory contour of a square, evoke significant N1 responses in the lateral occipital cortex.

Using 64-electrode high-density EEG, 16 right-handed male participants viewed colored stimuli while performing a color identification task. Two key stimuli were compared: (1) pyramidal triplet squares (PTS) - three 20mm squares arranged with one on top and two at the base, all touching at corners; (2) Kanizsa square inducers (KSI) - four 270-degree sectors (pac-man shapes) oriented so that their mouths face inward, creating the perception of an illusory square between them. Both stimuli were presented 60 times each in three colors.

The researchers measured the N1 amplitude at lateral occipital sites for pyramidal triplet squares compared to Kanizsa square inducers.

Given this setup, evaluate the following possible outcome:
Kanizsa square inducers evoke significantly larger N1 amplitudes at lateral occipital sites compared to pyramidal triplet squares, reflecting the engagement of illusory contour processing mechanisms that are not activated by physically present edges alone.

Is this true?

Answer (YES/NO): NO